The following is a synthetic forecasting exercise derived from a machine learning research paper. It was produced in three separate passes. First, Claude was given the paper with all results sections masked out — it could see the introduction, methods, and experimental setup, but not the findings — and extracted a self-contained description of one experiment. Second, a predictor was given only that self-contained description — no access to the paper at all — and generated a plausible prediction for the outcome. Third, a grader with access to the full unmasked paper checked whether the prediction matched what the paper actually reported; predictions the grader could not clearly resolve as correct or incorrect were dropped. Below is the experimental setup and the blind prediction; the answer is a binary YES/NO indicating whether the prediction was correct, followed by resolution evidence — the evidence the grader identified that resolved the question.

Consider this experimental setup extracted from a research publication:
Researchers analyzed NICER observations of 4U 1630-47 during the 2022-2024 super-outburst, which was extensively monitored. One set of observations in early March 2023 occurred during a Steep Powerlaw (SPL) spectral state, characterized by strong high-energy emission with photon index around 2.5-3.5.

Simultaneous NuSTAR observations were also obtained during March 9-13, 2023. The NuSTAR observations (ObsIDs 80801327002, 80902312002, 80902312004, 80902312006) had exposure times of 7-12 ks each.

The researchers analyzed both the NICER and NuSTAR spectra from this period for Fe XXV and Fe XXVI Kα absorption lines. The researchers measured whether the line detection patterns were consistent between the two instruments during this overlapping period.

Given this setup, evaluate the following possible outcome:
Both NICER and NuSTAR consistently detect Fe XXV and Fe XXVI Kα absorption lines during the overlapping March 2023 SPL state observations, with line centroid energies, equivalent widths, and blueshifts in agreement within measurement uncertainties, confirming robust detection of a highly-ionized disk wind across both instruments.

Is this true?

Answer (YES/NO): NO